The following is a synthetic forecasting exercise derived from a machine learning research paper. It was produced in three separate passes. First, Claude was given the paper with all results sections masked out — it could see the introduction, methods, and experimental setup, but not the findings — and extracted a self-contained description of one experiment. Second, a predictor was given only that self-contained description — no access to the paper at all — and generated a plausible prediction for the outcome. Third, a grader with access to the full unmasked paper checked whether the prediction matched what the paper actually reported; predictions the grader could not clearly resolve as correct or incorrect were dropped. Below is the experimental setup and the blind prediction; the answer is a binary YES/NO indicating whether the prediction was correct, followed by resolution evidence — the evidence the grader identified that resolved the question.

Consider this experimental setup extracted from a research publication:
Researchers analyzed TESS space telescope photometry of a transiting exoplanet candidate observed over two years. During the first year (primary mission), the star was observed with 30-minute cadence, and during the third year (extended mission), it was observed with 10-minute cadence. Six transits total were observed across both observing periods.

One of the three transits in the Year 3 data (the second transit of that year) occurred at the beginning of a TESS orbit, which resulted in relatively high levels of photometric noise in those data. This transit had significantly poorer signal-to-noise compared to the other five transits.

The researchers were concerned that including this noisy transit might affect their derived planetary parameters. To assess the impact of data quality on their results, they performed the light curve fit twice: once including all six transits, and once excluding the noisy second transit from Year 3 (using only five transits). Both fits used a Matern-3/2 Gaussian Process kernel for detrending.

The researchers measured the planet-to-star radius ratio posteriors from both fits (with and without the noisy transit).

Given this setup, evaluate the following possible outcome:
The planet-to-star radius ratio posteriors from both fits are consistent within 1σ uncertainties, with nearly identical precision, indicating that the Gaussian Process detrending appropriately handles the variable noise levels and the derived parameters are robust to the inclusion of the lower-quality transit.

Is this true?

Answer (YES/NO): NO